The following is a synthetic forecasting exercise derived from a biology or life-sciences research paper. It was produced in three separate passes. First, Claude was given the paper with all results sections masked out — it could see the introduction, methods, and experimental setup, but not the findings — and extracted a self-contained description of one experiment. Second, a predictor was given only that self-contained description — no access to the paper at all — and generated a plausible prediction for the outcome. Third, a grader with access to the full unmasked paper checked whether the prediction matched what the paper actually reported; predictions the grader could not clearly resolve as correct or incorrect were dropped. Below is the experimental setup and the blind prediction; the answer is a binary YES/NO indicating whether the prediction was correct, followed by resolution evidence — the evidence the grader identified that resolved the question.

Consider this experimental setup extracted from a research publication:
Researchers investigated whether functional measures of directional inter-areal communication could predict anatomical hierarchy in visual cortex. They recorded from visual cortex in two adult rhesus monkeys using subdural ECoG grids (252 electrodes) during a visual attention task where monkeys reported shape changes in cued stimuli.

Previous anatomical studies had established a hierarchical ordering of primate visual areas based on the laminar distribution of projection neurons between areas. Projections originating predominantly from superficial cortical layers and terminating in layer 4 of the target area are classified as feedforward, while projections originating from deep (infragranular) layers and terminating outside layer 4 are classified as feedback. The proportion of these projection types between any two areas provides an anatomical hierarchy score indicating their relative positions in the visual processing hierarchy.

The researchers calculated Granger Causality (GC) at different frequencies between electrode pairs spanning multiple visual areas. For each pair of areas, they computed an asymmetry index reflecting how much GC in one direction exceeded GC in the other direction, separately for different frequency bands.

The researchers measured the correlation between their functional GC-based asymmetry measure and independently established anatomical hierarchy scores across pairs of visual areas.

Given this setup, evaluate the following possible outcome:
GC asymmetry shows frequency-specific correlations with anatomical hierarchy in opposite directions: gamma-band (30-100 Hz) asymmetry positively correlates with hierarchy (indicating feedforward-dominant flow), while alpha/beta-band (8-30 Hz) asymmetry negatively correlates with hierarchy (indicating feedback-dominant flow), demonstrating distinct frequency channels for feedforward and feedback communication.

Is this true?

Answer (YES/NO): YES